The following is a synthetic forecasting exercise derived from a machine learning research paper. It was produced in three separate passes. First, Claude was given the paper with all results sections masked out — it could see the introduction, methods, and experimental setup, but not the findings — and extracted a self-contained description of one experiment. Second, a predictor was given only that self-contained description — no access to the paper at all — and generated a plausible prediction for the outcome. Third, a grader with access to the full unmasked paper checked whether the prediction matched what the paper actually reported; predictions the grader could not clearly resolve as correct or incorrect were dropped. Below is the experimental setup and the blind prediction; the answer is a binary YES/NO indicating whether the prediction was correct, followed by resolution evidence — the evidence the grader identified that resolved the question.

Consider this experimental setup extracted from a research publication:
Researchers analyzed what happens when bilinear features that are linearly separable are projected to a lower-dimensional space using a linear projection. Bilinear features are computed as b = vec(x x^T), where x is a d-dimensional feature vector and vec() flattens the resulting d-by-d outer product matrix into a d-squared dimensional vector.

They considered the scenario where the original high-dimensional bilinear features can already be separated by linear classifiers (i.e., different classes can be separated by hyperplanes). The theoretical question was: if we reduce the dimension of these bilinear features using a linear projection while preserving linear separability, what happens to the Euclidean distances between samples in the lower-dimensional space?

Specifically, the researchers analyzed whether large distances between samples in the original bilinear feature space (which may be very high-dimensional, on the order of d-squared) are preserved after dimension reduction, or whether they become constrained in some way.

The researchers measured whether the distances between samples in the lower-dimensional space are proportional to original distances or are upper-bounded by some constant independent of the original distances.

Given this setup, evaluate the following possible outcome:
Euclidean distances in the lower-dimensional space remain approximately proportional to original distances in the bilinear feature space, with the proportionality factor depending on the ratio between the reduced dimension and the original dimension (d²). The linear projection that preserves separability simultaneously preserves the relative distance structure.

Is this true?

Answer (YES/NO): NO